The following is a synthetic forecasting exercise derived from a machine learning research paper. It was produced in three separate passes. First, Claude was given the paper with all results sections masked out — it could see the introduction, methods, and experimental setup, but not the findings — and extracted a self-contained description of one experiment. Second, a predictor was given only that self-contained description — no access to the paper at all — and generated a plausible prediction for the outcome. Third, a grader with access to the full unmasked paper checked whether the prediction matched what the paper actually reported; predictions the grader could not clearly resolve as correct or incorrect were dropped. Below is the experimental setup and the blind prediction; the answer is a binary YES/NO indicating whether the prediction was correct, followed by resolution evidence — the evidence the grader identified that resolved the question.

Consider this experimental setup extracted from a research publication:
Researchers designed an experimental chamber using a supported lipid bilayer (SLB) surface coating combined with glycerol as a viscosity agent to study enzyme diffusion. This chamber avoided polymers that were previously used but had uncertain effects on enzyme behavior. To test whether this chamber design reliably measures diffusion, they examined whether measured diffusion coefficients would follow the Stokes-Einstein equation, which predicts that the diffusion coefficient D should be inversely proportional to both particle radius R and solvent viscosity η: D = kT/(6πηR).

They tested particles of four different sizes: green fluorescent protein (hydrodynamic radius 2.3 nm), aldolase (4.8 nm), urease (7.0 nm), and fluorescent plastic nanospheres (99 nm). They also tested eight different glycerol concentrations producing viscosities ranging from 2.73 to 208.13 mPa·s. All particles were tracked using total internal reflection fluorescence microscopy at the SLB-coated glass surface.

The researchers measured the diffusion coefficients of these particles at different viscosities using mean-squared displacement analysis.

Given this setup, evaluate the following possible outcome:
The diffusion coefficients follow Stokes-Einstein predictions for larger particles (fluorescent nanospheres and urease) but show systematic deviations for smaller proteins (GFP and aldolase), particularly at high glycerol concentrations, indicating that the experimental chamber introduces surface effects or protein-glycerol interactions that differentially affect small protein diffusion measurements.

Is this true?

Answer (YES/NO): NO